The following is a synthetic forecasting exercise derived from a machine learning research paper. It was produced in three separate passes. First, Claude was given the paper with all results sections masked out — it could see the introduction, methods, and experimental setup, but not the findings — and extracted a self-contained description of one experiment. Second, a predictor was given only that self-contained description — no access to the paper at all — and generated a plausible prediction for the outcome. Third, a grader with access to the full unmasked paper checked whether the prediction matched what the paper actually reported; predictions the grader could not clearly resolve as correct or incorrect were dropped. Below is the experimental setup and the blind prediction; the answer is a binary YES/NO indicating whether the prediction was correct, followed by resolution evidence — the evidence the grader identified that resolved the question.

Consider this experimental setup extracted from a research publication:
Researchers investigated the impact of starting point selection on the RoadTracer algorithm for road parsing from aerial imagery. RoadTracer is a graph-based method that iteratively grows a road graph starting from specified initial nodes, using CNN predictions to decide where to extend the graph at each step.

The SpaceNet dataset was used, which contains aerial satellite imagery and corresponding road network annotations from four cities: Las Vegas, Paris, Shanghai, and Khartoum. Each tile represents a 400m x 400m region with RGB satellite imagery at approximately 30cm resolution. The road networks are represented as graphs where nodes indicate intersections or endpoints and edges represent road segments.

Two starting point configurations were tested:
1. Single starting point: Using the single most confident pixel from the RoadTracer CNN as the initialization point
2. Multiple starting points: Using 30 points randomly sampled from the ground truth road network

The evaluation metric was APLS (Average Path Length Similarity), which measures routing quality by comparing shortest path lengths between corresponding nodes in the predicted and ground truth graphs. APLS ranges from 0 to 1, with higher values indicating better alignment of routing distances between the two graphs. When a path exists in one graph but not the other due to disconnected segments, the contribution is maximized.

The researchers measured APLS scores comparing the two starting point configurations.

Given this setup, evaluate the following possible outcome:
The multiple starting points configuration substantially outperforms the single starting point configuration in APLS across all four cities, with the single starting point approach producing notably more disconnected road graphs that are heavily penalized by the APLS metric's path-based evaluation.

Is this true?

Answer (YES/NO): NO